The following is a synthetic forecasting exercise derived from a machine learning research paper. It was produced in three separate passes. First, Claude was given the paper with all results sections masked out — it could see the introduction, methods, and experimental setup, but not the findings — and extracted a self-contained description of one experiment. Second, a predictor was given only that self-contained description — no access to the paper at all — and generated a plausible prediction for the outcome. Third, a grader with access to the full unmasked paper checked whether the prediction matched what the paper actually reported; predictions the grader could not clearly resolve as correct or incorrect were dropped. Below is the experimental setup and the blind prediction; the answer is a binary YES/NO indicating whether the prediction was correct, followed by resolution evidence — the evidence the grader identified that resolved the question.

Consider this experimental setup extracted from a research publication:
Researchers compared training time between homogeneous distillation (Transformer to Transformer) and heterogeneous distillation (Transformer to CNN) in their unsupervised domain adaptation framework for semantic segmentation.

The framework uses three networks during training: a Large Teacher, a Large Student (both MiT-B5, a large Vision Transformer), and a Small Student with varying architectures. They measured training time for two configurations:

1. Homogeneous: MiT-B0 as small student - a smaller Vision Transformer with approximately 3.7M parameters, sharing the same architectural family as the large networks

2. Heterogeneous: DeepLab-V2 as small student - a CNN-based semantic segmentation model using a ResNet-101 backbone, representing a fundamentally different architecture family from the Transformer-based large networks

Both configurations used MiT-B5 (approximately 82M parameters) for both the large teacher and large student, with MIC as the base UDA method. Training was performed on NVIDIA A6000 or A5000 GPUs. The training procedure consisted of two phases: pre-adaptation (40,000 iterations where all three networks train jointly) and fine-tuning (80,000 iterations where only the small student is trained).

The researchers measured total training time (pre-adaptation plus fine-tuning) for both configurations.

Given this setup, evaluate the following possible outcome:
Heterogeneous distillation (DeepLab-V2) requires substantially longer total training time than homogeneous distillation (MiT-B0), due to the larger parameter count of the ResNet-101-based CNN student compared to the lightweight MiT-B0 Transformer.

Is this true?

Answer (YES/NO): YES